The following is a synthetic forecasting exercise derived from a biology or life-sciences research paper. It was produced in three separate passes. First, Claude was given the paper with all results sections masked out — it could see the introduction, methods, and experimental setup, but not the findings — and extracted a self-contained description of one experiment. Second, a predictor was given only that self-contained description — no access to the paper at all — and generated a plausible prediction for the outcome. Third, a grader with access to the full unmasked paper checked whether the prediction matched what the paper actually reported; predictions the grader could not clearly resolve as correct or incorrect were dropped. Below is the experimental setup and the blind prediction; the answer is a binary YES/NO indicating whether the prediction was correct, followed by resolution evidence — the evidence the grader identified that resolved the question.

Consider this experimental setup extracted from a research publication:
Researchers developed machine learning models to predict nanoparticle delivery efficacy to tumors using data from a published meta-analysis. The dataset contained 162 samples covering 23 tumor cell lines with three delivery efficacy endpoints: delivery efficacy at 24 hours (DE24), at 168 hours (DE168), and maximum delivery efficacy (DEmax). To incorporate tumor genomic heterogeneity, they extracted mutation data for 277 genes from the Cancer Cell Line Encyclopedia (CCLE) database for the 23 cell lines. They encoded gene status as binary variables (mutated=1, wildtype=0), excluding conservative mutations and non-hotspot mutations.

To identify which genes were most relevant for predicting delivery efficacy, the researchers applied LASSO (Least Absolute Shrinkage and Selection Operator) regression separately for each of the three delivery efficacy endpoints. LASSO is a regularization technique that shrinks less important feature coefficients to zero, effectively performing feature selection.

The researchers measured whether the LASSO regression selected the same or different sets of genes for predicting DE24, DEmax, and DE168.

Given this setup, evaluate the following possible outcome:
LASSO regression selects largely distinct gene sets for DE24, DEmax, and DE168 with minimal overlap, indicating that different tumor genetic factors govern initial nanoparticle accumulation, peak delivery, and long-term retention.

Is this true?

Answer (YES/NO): NO